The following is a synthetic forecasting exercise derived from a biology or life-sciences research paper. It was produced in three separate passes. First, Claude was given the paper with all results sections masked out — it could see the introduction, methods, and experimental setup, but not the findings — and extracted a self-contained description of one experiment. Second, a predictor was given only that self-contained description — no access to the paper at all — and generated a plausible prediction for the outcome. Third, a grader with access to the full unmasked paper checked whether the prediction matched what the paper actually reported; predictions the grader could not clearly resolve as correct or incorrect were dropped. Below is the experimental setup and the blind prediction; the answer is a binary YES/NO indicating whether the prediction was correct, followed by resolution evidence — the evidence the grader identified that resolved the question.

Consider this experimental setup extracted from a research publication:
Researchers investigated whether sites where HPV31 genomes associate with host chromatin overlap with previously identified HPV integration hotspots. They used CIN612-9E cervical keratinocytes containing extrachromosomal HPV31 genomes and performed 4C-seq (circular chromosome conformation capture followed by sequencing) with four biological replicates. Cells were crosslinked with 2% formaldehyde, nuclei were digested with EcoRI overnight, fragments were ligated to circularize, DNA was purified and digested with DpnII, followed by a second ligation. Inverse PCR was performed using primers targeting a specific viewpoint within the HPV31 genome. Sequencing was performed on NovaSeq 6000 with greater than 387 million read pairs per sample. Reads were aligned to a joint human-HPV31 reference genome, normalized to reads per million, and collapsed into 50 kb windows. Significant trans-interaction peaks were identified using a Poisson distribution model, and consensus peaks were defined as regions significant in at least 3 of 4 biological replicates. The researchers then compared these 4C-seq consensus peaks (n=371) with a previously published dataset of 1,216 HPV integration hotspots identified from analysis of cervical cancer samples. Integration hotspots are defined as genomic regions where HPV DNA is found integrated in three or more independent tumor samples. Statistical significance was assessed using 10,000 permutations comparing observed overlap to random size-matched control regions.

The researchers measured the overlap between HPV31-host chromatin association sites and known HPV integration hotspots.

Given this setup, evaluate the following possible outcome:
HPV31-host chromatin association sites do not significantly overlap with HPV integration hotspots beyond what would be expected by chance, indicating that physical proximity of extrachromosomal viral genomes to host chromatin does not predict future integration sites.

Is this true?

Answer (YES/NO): NO